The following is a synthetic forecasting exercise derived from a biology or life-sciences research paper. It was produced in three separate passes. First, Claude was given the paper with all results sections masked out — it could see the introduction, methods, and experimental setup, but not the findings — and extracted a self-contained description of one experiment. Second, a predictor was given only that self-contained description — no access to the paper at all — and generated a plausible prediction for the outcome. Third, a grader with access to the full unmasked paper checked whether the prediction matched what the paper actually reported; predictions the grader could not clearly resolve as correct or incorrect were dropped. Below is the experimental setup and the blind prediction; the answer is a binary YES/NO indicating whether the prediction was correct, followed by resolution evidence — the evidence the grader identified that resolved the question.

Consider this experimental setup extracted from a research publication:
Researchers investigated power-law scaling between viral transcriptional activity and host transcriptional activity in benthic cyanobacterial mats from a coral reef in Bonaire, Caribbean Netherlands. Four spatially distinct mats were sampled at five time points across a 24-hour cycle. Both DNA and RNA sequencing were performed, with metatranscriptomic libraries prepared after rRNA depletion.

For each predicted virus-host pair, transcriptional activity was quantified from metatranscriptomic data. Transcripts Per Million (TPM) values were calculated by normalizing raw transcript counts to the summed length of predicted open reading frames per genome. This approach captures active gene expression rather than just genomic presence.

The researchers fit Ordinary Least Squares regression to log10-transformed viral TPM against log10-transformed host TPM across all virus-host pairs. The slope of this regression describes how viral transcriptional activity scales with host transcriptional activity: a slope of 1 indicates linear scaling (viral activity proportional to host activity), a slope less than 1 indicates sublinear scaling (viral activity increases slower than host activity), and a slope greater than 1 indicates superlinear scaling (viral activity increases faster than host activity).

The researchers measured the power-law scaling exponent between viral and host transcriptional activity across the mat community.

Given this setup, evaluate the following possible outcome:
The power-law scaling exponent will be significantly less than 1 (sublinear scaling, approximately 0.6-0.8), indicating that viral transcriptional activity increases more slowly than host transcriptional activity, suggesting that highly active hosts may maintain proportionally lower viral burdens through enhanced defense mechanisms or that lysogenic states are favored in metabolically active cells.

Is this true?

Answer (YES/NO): NO